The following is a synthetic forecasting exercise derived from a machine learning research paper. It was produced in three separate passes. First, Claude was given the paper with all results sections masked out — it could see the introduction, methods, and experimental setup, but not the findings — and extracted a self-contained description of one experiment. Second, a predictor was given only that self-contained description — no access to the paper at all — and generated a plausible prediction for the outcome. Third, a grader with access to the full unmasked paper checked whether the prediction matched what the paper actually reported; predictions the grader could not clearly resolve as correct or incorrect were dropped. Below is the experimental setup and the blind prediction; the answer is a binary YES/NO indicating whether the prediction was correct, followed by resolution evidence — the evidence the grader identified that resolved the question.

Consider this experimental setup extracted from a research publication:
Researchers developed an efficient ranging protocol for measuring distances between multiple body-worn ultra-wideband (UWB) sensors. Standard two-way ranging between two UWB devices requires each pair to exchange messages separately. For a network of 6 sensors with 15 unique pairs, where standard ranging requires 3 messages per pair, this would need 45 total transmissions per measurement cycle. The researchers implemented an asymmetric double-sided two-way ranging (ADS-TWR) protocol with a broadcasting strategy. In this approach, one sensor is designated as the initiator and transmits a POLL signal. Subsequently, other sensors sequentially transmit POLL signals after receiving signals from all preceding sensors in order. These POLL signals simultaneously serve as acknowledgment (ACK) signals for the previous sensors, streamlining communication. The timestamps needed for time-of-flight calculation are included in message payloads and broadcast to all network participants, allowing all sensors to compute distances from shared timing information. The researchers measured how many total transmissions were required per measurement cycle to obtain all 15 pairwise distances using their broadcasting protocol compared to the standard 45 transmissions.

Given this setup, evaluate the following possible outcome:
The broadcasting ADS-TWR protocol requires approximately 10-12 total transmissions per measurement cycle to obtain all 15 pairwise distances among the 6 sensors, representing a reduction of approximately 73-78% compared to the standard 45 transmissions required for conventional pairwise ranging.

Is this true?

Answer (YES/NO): YES